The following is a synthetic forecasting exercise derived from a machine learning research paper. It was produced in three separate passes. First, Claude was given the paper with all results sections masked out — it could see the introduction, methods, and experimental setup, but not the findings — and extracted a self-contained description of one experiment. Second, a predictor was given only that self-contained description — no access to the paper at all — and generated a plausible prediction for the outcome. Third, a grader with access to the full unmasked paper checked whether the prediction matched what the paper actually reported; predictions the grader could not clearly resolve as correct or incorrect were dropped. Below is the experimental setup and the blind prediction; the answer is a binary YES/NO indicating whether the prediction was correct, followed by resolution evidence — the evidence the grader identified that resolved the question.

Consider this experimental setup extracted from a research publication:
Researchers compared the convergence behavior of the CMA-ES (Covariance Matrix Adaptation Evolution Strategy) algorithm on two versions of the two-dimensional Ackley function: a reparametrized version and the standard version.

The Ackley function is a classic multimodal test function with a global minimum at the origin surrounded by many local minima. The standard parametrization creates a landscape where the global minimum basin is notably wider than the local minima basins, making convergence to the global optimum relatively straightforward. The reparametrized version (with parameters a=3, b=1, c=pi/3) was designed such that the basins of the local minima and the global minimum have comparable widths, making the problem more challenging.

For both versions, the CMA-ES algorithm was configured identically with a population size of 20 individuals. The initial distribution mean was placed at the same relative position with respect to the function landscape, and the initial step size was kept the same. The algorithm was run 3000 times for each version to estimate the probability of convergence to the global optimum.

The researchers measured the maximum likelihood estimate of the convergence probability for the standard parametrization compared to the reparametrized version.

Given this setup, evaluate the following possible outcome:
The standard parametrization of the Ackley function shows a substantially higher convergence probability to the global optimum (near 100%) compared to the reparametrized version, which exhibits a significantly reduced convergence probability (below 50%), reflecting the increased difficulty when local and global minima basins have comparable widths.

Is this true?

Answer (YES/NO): NO